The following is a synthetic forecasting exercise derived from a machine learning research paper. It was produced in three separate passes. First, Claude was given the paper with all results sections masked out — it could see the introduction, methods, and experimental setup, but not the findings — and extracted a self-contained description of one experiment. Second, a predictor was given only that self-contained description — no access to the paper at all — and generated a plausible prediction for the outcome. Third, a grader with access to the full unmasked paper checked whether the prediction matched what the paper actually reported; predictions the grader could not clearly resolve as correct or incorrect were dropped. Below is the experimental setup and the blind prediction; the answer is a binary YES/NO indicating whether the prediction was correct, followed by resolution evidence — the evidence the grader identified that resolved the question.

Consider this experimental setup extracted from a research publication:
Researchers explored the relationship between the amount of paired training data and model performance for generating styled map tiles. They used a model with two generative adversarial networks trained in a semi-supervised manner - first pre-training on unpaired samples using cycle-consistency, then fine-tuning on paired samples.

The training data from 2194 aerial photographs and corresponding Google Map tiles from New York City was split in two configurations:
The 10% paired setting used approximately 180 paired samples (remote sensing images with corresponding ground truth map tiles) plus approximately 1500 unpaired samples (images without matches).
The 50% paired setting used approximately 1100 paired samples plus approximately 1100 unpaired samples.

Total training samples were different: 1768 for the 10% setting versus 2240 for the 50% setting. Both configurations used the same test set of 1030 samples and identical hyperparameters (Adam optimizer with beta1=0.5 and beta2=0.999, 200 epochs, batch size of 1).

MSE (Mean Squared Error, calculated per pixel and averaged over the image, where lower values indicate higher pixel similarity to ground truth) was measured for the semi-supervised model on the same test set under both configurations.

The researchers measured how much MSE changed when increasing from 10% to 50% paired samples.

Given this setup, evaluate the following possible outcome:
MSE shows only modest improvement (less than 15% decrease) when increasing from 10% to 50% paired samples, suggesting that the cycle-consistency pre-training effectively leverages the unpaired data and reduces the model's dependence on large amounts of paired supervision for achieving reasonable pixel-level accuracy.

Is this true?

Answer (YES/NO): NO